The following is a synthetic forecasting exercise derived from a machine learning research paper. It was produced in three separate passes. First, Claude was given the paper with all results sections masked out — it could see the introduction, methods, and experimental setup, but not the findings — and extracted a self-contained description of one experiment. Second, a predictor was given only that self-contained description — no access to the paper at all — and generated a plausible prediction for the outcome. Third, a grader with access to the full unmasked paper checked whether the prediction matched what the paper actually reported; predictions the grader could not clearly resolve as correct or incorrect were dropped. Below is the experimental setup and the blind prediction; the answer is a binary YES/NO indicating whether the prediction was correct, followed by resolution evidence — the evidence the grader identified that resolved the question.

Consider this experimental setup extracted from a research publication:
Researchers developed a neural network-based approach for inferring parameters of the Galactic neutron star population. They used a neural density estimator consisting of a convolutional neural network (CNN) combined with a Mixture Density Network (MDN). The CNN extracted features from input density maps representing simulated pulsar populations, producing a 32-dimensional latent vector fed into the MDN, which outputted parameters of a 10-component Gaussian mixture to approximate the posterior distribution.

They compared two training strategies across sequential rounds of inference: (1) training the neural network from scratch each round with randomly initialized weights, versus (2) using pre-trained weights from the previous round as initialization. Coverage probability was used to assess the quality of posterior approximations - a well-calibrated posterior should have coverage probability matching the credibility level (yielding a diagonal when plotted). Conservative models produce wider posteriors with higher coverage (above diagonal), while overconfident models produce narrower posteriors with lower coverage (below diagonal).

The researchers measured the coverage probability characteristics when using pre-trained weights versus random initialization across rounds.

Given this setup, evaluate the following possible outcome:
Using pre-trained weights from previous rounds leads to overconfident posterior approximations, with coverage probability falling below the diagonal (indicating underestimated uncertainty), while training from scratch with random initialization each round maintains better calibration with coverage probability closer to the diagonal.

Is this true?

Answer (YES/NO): YES